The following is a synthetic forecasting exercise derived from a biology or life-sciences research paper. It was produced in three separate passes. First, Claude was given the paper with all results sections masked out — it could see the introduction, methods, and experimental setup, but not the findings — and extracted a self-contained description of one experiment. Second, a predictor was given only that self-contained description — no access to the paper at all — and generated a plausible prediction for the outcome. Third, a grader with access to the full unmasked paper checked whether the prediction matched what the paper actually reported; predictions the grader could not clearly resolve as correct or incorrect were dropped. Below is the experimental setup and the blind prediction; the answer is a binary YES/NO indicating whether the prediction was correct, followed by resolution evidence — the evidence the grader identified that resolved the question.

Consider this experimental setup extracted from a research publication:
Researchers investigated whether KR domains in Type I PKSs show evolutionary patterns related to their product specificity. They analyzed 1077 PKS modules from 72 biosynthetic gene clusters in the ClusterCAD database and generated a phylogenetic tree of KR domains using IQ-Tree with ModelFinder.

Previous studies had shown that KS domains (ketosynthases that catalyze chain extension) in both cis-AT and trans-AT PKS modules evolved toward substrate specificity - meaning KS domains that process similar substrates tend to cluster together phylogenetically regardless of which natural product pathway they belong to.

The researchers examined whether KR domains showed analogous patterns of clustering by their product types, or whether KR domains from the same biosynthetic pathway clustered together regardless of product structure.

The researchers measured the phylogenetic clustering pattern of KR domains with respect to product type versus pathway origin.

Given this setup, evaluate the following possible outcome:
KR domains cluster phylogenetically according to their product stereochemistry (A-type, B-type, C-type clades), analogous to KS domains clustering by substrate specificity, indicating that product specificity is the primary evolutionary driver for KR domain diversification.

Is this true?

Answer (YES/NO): NO